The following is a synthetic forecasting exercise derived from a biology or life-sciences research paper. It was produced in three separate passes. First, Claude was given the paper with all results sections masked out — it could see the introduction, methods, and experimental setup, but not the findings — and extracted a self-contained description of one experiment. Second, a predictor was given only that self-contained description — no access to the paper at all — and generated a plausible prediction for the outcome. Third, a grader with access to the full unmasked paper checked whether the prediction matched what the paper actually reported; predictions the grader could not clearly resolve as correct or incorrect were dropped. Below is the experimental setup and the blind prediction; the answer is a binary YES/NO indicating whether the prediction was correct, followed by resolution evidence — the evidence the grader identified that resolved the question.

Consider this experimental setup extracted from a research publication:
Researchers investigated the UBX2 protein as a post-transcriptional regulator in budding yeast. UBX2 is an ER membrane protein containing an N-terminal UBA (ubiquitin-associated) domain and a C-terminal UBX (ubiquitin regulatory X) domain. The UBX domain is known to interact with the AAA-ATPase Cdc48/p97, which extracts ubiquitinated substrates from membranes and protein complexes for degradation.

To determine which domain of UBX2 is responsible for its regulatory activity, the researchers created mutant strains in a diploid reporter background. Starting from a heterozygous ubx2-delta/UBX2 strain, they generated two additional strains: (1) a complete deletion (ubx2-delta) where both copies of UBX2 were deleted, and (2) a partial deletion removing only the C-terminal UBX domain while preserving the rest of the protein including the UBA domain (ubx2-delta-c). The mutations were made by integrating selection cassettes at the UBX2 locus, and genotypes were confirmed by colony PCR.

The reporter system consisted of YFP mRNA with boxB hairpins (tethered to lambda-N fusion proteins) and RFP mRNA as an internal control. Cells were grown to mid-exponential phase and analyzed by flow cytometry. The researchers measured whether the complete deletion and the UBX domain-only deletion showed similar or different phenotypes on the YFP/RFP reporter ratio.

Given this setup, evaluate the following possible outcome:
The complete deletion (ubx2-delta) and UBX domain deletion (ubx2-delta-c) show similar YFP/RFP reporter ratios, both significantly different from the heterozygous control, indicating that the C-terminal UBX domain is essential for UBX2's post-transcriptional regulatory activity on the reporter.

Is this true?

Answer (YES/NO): NO